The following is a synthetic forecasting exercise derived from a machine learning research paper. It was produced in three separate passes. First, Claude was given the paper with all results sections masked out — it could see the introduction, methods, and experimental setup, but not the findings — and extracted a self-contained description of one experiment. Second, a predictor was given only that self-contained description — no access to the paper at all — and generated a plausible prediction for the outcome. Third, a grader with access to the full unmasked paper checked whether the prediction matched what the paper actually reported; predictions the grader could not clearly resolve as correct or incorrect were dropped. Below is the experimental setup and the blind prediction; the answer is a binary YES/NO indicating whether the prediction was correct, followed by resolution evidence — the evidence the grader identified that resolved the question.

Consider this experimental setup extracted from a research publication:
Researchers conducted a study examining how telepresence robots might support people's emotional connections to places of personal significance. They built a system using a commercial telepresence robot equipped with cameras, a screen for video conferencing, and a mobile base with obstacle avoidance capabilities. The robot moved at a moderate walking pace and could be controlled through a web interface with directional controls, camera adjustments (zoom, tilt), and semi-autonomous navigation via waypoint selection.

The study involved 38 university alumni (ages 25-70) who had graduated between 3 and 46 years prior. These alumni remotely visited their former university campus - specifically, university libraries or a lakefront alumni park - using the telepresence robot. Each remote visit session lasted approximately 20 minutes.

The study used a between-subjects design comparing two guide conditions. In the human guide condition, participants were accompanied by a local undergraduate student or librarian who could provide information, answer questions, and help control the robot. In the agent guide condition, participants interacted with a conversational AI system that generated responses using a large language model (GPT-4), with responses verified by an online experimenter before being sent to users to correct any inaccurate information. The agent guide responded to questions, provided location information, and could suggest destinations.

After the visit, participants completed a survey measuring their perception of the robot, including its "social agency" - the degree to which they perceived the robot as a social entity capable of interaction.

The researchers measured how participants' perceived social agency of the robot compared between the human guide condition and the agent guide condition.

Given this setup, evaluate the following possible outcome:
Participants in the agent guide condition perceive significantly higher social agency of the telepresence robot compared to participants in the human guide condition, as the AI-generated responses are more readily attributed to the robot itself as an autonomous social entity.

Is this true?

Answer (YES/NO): YES